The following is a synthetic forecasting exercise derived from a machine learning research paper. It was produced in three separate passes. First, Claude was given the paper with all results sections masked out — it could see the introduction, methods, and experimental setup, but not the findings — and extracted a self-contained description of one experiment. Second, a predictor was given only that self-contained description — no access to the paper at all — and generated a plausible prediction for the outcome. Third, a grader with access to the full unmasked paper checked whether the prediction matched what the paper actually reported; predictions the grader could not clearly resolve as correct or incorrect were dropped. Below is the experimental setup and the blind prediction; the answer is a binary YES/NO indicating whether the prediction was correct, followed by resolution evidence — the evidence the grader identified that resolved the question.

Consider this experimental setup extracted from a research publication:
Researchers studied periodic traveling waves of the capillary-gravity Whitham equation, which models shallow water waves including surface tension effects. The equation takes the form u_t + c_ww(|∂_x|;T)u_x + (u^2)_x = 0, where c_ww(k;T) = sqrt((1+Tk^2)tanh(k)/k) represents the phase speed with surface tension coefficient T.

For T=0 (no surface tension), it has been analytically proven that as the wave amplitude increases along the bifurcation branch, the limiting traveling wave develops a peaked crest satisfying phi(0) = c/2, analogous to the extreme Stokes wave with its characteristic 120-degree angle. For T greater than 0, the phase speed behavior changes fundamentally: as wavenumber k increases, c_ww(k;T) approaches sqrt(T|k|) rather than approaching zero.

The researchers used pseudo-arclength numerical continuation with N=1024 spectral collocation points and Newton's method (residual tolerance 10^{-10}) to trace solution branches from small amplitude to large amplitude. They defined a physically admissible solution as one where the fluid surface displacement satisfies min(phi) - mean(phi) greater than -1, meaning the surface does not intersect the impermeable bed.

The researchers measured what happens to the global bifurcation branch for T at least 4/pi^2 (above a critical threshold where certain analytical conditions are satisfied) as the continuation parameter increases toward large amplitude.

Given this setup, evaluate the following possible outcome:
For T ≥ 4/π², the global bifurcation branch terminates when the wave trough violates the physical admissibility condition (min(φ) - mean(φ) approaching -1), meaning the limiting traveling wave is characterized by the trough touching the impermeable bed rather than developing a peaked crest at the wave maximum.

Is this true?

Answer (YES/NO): YES